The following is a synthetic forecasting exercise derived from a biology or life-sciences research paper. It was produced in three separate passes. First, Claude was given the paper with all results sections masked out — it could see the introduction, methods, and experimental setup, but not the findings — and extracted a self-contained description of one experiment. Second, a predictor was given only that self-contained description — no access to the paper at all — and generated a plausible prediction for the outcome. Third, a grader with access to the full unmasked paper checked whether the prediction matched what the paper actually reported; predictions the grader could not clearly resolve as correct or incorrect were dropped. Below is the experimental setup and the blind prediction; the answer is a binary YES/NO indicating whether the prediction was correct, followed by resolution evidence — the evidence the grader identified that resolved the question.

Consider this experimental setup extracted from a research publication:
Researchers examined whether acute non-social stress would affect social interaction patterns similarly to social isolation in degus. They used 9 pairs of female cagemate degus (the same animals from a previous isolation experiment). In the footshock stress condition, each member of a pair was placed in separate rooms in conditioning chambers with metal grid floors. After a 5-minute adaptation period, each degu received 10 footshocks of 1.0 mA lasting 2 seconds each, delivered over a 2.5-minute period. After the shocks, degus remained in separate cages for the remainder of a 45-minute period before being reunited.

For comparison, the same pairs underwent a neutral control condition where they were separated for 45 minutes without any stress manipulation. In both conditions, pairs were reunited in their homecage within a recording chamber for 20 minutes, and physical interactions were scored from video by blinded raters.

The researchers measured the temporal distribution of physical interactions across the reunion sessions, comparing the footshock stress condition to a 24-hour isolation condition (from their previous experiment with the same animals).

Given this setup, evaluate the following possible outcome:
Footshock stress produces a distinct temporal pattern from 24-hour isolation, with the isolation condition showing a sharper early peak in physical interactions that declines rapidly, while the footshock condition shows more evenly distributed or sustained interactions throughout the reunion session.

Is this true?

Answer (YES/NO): NO